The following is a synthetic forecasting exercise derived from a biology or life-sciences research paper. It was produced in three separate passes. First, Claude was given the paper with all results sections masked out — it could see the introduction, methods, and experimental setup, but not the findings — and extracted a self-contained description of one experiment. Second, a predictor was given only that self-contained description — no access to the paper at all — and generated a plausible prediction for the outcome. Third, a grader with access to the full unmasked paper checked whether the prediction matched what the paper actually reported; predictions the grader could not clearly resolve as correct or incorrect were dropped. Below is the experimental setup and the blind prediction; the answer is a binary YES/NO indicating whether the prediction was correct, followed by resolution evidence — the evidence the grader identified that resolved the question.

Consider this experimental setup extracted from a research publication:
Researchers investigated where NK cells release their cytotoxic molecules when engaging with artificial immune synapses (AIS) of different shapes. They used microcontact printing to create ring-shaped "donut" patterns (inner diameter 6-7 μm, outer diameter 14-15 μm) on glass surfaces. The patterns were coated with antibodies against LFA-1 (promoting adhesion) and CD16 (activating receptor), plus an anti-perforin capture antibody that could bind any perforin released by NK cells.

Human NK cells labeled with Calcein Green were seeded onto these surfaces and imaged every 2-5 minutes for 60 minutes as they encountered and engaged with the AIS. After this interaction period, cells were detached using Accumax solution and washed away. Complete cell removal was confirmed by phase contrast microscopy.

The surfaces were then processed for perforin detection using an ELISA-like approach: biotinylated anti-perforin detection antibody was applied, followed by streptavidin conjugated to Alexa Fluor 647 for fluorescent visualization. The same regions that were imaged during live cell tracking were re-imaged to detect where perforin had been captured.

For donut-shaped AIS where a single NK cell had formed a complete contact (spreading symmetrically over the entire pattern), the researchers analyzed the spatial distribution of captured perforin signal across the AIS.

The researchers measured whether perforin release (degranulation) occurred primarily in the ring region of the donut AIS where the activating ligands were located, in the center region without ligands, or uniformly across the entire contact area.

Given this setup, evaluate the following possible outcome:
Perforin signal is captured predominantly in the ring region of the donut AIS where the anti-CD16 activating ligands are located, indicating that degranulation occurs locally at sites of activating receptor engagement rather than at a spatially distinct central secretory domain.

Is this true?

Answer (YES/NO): YES